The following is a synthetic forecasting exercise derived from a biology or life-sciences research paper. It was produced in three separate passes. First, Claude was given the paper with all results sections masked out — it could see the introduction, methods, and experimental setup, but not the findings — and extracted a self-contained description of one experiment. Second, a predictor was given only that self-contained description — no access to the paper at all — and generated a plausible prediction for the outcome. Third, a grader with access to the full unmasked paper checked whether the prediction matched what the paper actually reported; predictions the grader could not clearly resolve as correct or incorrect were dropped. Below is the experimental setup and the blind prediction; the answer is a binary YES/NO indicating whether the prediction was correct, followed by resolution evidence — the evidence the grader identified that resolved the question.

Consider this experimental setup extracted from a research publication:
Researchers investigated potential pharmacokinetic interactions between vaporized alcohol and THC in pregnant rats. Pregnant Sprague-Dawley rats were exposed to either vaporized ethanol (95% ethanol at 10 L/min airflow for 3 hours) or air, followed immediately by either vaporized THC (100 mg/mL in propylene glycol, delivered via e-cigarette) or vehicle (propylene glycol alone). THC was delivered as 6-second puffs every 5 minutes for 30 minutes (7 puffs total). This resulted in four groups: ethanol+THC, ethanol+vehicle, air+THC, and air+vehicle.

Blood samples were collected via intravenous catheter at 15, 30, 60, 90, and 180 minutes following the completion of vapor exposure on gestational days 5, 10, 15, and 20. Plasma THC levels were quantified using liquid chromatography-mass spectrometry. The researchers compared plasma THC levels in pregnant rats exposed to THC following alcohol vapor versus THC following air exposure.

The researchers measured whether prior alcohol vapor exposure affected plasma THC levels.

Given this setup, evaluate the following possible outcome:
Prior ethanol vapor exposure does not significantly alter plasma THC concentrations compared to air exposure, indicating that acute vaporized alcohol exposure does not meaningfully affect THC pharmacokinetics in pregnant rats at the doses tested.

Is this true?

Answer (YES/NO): NO